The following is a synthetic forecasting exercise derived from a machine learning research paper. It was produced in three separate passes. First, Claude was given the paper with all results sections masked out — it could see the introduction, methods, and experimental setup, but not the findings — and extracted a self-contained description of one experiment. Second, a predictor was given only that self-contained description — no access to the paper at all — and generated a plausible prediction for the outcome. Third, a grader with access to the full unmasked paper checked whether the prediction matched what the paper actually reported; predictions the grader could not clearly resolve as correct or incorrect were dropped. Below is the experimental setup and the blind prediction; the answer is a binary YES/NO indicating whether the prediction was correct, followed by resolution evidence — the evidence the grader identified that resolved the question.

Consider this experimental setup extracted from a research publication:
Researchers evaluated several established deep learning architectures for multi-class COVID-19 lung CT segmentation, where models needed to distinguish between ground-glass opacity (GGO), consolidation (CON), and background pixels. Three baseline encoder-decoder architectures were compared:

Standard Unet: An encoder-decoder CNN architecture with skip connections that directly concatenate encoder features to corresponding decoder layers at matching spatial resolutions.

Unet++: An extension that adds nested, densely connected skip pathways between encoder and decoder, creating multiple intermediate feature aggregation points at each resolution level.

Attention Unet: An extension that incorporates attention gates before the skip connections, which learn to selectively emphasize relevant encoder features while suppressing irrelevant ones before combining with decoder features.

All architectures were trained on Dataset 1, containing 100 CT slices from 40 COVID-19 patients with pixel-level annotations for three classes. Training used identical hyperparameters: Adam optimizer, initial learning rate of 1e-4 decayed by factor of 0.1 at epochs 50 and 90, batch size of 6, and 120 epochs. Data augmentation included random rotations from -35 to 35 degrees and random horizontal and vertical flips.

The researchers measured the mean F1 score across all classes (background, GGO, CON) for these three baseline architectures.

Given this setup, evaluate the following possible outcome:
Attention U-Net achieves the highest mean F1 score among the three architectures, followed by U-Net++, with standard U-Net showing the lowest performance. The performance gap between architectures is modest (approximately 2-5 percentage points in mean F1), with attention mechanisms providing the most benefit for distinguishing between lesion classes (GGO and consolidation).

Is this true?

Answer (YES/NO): NO